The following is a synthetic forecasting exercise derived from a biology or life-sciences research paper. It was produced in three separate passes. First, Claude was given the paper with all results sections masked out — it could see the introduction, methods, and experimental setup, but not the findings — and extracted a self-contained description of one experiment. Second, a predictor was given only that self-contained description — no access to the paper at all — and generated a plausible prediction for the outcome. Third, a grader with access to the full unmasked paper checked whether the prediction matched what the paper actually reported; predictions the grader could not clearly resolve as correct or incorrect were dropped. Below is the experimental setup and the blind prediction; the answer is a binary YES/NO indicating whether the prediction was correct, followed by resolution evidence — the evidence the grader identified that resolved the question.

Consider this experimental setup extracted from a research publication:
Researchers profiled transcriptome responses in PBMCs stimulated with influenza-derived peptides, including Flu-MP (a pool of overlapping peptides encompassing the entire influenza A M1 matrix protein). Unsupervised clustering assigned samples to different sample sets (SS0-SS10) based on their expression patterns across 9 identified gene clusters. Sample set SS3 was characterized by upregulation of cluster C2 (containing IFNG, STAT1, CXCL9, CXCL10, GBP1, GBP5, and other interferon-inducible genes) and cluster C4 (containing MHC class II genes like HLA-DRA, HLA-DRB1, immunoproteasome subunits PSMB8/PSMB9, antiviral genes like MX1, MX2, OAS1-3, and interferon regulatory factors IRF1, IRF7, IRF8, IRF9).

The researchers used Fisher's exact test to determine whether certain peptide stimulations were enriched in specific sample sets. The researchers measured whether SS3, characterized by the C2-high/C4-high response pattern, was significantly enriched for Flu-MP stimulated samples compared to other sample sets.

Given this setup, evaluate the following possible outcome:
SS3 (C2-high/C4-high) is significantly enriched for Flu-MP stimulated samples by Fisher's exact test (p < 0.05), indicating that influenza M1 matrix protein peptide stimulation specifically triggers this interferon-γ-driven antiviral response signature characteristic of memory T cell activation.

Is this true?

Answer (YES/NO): YES